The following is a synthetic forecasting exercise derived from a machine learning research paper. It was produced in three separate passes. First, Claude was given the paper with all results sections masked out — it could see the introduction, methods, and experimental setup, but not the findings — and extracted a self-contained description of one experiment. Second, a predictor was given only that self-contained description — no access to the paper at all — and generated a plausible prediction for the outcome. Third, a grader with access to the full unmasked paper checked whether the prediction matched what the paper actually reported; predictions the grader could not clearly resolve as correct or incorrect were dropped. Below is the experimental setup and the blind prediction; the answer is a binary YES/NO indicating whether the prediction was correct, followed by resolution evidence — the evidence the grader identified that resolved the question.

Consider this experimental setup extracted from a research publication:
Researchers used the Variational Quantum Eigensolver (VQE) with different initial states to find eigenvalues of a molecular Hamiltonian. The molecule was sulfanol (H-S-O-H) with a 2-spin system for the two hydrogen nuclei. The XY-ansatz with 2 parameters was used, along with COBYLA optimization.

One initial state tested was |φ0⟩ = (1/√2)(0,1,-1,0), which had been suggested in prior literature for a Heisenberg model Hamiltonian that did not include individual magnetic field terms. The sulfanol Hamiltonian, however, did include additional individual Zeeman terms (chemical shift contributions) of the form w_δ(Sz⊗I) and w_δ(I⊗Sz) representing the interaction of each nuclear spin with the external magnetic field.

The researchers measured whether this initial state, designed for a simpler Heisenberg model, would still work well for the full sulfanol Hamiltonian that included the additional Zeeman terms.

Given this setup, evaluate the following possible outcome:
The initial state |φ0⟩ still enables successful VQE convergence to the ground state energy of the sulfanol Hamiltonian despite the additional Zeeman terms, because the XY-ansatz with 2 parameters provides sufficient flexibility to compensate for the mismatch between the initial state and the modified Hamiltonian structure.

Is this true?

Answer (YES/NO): YES